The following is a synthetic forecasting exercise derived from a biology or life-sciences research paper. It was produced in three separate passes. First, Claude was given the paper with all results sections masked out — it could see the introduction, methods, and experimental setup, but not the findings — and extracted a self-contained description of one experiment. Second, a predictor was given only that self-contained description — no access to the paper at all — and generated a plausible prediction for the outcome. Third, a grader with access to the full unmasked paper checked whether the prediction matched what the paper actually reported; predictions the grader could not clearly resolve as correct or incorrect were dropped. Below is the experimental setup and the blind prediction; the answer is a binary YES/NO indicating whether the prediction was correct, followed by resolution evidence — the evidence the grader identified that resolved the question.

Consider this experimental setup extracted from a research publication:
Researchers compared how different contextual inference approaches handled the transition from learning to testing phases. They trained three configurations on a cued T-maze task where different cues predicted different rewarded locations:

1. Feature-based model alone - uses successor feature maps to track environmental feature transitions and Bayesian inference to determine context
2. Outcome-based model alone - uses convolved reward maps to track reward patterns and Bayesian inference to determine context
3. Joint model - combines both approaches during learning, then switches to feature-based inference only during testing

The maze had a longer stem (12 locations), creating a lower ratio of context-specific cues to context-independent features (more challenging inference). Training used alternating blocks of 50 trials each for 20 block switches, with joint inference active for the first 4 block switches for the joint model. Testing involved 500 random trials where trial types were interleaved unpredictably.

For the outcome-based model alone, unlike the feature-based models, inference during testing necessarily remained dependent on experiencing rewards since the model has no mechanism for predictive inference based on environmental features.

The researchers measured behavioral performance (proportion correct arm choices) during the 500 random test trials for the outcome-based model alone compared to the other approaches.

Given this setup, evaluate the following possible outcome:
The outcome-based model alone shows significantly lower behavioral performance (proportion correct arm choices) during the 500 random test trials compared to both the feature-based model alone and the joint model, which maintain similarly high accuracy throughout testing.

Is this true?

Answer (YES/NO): NO